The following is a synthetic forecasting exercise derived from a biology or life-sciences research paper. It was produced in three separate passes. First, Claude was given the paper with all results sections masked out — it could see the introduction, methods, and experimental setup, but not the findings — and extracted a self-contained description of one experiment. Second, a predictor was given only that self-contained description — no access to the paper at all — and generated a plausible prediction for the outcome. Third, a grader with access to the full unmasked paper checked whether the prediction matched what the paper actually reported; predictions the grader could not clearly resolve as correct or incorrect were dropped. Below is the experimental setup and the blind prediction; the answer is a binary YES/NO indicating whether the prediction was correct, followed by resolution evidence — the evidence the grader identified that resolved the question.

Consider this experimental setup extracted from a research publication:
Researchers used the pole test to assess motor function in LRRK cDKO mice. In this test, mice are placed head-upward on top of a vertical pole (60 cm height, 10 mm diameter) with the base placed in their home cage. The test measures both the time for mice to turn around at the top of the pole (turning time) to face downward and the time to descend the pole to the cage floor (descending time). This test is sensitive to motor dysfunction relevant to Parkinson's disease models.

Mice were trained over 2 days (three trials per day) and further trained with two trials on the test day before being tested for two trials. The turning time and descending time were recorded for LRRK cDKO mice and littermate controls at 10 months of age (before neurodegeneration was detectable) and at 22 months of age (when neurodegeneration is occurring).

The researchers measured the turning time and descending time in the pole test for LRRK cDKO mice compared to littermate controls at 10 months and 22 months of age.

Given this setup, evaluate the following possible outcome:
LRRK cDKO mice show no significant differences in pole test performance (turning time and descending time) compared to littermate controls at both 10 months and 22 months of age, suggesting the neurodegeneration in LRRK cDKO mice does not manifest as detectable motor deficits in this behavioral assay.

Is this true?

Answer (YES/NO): YES